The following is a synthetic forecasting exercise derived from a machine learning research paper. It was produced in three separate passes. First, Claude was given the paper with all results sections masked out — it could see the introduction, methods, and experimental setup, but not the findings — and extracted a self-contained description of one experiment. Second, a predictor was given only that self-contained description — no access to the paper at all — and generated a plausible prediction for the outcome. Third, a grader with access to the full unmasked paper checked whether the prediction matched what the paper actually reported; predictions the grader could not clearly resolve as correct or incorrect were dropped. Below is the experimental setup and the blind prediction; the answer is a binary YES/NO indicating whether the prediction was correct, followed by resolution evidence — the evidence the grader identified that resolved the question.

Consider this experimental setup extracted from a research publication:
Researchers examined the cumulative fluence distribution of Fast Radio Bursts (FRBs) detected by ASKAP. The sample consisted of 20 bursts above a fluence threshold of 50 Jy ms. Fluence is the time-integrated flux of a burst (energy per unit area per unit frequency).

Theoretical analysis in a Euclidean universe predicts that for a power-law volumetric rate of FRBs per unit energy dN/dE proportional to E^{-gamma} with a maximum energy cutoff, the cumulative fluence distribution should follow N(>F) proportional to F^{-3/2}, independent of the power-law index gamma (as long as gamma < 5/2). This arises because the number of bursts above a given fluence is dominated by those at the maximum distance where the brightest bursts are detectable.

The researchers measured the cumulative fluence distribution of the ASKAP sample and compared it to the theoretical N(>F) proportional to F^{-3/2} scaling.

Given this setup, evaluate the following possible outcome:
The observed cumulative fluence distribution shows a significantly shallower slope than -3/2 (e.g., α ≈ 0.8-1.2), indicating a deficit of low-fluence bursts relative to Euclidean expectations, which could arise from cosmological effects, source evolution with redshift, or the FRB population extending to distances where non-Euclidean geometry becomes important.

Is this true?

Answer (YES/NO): NO